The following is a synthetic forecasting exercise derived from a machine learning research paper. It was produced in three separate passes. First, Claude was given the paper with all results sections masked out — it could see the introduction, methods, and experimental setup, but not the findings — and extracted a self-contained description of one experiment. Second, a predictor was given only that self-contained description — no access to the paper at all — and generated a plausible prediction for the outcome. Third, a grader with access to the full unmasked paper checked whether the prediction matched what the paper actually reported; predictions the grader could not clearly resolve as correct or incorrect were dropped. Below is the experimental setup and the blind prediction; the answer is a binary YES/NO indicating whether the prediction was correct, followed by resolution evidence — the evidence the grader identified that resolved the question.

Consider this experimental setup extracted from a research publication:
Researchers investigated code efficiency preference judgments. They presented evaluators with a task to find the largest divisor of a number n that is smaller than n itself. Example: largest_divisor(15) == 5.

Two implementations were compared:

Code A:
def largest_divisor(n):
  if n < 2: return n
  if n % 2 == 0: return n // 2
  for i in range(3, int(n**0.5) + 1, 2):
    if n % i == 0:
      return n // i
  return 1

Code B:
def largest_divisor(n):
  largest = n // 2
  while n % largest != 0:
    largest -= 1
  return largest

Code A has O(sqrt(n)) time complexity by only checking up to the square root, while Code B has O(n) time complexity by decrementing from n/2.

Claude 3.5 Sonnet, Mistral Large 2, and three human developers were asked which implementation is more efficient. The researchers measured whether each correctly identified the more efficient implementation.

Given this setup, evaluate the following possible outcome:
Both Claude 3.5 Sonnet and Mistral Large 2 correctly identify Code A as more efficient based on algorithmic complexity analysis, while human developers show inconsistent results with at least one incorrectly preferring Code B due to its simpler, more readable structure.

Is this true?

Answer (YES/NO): NO